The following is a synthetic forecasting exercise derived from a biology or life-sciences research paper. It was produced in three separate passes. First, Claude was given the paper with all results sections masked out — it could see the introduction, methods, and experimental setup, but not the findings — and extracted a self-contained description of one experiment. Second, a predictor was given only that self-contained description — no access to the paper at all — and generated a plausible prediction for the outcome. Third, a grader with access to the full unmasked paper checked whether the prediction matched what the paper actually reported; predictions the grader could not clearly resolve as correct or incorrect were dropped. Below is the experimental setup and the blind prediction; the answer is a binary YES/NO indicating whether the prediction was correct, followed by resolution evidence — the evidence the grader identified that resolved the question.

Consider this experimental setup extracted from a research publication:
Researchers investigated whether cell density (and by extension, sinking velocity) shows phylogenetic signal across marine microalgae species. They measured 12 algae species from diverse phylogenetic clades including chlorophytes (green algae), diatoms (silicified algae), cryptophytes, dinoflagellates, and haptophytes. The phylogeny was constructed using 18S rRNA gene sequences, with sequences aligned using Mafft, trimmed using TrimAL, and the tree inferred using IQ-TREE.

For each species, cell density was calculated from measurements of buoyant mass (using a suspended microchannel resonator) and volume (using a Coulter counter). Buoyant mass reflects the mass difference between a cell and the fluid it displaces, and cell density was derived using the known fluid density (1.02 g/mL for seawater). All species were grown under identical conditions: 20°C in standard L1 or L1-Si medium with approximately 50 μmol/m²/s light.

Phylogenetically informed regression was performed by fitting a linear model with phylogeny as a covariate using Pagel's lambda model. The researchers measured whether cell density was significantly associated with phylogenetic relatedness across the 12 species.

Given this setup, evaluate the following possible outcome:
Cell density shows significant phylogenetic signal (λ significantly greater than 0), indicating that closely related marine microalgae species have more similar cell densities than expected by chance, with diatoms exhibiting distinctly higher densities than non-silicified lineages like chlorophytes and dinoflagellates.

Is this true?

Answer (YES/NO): NO